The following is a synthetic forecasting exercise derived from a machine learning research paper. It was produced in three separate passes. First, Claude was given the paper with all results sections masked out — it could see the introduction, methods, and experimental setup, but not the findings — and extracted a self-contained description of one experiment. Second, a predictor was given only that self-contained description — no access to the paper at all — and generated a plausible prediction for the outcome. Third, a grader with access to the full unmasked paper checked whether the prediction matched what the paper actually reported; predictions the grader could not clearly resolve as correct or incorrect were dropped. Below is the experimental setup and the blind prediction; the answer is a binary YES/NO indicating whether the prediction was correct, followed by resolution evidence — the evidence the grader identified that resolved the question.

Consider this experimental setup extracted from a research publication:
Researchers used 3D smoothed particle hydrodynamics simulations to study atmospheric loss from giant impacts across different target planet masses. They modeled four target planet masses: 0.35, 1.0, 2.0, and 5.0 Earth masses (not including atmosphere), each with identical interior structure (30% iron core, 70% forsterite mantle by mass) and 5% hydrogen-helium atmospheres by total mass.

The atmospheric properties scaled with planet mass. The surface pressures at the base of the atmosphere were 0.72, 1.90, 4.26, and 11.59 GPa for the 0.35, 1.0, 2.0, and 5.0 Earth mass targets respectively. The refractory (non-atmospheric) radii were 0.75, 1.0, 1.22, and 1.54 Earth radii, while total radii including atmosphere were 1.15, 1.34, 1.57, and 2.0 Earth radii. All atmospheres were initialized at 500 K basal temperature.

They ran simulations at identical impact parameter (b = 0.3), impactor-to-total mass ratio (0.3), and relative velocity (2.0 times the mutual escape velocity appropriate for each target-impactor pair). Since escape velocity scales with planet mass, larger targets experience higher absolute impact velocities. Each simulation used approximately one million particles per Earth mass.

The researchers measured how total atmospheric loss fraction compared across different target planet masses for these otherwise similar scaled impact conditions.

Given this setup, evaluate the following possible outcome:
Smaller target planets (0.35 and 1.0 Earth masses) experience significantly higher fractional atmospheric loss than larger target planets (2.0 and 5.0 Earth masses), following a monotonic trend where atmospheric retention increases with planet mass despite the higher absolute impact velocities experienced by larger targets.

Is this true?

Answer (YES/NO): NO